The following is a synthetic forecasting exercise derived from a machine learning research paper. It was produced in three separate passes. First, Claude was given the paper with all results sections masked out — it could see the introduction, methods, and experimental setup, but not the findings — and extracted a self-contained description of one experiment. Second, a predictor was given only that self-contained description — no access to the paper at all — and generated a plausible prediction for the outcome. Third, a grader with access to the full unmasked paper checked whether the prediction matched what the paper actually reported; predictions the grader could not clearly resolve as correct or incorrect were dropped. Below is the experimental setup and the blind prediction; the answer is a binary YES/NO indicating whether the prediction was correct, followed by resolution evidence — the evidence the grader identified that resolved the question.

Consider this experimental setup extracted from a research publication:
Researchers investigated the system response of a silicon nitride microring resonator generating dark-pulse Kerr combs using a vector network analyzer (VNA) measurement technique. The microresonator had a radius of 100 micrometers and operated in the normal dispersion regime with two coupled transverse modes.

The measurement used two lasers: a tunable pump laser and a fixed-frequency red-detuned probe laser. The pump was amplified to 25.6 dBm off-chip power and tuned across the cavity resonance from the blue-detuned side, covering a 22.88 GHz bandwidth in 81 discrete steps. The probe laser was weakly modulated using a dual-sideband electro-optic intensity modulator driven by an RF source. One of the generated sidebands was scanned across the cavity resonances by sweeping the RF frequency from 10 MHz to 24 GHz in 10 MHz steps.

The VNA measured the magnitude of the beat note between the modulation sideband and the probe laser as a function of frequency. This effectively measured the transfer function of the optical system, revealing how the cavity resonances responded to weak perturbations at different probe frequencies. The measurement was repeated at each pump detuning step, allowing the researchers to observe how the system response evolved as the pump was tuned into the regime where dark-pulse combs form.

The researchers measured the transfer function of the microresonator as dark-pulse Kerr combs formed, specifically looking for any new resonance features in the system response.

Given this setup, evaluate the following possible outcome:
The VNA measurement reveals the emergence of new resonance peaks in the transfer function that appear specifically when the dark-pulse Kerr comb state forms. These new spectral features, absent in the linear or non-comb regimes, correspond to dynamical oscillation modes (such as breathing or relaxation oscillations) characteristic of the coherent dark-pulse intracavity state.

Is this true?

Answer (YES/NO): NO